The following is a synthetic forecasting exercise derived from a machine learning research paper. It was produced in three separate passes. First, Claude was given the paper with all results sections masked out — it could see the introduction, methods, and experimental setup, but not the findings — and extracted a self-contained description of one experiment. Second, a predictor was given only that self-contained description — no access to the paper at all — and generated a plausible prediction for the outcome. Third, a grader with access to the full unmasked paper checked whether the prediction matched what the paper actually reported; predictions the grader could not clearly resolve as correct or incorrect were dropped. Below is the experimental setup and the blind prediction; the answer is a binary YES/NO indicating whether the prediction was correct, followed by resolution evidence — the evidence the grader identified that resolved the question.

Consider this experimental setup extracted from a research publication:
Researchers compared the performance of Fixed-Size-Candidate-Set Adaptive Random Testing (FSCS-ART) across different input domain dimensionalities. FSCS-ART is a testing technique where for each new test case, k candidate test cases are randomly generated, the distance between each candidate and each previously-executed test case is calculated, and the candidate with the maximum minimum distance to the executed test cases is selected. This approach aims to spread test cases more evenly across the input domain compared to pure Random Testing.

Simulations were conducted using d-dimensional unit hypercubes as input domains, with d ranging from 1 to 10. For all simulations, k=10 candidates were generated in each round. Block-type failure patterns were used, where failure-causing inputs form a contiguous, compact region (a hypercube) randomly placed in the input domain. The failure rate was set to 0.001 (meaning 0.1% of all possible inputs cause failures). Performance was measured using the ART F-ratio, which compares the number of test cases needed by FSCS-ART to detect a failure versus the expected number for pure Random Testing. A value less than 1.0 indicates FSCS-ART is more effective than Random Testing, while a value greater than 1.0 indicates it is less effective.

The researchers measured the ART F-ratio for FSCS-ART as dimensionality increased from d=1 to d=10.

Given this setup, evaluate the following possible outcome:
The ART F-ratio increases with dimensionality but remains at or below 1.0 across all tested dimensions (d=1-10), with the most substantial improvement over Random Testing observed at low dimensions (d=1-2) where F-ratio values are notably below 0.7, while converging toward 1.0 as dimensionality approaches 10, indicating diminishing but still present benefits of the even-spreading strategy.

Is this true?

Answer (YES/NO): NO